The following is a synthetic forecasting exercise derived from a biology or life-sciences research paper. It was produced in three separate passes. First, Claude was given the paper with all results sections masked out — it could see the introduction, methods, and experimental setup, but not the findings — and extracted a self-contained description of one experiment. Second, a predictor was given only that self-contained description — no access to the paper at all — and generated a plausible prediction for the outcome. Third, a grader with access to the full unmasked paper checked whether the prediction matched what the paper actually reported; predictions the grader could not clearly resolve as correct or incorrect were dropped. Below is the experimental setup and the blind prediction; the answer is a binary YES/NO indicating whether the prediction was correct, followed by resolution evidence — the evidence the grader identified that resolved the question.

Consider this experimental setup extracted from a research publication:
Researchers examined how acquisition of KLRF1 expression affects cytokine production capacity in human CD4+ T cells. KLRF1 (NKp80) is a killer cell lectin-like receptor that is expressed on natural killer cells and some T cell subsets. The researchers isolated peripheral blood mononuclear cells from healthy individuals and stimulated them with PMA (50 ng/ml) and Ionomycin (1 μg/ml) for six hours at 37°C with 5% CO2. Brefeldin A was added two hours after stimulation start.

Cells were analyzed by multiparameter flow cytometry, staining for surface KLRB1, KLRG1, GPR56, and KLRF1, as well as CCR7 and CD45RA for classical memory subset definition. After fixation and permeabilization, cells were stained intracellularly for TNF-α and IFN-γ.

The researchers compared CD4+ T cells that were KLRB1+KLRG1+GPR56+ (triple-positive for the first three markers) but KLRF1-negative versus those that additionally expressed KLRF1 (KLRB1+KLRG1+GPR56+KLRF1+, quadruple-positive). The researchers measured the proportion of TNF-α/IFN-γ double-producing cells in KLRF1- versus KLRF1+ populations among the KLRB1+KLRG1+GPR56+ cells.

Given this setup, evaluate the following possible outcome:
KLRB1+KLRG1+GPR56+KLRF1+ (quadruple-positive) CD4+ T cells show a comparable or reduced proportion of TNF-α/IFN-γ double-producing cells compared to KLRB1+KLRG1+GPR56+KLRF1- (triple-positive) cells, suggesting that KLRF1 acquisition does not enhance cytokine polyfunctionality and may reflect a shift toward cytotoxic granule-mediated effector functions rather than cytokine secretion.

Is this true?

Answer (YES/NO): YES